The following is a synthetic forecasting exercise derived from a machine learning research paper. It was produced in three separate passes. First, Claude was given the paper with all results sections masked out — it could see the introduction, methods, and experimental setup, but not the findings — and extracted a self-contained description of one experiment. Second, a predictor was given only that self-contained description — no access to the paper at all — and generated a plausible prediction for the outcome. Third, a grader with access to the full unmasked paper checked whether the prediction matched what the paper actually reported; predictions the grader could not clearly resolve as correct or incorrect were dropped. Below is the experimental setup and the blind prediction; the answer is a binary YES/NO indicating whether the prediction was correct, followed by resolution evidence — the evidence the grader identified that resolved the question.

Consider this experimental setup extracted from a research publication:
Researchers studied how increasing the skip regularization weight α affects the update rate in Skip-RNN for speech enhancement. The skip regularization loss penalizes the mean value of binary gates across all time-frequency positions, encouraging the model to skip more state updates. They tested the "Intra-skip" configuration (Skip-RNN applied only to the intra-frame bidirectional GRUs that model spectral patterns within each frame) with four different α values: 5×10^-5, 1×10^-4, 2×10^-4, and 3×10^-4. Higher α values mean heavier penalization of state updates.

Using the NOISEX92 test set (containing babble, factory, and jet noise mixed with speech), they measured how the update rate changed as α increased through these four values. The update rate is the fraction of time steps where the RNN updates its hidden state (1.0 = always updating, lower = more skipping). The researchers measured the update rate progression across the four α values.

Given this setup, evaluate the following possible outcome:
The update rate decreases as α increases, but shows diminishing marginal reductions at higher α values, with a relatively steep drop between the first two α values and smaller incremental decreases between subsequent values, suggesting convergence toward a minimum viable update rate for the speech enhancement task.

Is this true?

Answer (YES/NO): NO